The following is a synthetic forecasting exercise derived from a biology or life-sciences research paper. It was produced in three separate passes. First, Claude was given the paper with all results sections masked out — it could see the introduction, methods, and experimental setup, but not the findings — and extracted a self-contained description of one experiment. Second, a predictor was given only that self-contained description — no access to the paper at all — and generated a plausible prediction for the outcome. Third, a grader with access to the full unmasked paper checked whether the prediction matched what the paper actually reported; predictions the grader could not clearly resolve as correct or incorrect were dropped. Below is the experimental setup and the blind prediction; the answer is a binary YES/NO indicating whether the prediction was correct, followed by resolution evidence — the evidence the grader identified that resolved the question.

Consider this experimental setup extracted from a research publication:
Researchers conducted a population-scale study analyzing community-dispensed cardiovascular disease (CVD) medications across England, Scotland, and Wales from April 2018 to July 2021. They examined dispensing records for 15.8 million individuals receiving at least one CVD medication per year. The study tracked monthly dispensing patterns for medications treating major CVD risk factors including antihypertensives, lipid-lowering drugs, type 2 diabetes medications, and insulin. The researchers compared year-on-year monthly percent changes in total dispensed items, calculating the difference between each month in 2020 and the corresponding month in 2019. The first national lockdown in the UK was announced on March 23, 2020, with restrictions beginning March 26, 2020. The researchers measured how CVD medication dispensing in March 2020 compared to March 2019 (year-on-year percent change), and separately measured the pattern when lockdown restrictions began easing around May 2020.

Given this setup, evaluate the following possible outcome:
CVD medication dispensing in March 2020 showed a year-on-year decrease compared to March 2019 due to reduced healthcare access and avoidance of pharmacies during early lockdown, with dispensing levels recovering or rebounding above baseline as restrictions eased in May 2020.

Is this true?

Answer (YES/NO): NO